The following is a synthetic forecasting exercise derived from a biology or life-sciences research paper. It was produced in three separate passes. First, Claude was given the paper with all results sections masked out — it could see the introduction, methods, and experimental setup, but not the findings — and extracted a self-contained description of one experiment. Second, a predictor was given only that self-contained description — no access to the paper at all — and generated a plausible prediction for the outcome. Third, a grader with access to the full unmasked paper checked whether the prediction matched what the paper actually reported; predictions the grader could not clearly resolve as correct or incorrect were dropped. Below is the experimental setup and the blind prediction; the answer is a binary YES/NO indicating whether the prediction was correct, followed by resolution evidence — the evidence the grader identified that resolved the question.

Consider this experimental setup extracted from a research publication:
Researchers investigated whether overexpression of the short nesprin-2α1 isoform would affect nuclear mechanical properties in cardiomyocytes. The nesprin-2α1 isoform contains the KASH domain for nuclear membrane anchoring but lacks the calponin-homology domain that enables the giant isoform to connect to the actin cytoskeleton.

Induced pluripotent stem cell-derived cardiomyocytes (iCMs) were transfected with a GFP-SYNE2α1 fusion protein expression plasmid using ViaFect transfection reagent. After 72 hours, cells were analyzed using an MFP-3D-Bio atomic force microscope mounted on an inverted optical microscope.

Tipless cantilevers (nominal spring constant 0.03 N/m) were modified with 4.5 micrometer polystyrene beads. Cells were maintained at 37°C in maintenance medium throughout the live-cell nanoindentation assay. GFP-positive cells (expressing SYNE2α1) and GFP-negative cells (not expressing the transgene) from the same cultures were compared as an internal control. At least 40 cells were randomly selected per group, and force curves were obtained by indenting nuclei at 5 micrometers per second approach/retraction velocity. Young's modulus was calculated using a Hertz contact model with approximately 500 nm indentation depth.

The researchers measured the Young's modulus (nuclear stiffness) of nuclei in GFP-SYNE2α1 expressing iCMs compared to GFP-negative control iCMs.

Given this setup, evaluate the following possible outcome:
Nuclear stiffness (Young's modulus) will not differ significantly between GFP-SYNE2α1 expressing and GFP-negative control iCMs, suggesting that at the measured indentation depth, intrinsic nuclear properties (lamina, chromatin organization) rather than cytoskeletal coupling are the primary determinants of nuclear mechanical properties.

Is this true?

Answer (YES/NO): NO